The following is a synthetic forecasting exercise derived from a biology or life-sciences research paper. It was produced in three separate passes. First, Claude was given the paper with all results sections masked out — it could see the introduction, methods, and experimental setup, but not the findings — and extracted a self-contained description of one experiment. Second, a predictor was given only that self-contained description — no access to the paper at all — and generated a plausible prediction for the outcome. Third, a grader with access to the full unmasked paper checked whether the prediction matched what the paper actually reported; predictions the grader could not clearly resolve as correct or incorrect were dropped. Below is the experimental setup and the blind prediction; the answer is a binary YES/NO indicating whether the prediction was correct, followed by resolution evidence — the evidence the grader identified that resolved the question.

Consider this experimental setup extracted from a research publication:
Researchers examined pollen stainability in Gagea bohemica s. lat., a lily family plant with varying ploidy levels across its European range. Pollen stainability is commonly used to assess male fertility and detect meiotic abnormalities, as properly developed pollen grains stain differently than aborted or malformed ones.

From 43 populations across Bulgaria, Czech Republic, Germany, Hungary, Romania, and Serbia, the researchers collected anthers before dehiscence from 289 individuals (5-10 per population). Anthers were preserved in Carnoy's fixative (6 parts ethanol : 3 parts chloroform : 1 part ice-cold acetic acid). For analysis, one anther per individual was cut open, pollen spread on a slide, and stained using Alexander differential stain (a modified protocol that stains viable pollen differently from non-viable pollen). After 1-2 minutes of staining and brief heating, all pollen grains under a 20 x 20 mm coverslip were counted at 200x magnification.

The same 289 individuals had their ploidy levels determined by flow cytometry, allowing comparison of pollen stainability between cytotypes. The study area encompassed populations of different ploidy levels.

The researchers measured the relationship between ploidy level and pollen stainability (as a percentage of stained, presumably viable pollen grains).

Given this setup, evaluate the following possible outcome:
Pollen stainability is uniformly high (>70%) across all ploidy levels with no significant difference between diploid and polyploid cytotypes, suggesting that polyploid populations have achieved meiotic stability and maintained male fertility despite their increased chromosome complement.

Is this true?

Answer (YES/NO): NO